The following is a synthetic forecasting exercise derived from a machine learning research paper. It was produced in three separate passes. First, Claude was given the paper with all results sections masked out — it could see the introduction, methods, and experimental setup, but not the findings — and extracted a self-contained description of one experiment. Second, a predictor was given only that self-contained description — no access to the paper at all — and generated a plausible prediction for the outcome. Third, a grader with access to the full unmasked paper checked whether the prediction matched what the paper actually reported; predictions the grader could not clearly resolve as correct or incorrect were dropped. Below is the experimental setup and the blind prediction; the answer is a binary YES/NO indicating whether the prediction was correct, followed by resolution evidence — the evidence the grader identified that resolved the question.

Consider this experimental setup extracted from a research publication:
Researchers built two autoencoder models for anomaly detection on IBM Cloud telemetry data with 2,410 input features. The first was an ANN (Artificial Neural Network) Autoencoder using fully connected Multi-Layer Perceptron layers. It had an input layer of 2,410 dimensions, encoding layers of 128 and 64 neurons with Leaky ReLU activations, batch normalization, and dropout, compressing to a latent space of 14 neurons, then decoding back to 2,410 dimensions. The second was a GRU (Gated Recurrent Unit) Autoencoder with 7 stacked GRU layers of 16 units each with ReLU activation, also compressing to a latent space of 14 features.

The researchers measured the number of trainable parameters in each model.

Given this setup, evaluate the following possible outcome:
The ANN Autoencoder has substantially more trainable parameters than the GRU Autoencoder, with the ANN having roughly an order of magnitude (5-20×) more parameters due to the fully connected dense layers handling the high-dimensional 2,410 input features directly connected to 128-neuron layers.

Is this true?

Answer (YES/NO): NO